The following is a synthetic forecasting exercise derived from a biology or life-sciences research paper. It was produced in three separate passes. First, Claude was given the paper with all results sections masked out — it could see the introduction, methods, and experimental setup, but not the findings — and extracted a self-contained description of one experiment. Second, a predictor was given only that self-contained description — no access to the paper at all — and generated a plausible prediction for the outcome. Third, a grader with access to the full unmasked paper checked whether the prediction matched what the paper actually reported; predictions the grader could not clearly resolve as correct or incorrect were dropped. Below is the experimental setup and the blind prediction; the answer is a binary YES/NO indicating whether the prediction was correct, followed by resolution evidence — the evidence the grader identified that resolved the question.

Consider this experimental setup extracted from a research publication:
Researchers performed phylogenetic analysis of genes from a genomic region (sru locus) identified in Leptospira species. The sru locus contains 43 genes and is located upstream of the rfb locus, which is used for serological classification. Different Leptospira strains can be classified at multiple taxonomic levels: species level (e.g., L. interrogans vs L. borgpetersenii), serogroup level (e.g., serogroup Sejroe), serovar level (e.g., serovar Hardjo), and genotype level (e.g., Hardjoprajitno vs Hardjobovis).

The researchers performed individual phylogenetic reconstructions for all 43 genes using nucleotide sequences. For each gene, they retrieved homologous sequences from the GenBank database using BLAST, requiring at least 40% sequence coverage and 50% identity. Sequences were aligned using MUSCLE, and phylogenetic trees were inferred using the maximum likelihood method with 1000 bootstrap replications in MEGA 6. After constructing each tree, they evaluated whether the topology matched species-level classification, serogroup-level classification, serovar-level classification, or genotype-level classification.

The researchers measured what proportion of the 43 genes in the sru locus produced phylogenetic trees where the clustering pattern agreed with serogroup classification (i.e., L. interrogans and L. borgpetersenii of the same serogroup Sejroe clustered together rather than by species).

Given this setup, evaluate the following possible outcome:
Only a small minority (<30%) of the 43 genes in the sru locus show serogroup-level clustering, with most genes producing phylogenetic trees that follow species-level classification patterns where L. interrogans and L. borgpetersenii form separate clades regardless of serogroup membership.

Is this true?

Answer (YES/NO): NO